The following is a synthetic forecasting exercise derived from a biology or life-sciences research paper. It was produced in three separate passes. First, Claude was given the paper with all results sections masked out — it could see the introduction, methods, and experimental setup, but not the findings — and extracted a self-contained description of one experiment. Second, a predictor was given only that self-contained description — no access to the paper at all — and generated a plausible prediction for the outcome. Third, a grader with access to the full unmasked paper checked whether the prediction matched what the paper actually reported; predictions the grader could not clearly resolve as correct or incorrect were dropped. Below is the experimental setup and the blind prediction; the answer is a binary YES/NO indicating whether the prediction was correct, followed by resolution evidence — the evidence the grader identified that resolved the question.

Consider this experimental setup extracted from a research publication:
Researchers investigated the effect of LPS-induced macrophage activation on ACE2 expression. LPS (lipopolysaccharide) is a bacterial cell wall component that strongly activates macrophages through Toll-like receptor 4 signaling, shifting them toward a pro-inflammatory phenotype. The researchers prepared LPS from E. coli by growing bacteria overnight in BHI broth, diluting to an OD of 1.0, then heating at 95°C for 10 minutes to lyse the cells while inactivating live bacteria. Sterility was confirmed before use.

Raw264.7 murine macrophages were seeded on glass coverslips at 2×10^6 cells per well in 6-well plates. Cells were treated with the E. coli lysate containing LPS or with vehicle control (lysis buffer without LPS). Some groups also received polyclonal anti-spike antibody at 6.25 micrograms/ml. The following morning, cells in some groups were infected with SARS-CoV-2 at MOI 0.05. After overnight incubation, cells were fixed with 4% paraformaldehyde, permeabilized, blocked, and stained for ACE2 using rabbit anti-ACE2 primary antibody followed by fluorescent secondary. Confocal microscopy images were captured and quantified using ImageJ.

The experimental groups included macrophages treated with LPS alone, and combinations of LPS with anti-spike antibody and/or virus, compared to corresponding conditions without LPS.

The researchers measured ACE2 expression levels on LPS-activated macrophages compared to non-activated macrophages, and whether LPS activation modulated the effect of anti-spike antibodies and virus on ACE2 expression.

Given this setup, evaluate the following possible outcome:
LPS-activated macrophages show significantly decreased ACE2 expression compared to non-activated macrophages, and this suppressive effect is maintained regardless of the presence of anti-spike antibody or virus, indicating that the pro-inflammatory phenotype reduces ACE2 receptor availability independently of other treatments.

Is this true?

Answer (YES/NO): NO